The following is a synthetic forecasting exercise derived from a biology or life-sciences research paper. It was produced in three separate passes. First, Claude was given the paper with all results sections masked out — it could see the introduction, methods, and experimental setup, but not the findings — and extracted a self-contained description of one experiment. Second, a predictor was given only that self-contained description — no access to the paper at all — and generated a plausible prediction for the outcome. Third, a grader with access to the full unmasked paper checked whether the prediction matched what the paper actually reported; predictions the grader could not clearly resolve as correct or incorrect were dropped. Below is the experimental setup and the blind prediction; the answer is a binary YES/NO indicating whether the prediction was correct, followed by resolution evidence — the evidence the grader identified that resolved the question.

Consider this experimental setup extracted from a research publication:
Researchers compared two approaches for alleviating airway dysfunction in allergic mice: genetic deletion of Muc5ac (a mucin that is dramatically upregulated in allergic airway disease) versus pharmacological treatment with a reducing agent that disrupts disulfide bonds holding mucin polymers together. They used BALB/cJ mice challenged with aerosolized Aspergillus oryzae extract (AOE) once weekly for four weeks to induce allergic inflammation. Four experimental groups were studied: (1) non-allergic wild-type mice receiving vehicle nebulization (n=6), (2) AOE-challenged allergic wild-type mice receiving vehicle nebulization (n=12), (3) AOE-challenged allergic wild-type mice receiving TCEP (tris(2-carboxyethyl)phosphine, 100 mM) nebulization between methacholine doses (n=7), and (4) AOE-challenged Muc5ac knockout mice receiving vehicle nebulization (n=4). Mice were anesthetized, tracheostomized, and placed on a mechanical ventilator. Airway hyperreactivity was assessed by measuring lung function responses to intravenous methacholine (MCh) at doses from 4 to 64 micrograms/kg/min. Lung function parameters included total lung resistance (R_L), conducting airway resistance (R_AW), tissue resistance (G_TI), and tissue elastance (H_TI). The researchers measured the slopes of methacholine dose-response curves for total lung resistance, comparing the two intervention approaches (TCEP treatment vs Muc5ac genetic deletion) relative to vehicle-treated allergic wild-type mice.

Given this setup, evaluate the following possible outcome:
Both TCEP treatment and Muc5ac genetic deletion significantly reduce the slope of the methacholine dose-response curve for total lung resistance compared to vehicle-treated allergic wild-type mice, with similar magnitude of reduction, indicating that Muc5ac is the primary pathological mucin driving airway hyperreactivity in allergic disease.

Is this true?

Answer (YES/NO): YES